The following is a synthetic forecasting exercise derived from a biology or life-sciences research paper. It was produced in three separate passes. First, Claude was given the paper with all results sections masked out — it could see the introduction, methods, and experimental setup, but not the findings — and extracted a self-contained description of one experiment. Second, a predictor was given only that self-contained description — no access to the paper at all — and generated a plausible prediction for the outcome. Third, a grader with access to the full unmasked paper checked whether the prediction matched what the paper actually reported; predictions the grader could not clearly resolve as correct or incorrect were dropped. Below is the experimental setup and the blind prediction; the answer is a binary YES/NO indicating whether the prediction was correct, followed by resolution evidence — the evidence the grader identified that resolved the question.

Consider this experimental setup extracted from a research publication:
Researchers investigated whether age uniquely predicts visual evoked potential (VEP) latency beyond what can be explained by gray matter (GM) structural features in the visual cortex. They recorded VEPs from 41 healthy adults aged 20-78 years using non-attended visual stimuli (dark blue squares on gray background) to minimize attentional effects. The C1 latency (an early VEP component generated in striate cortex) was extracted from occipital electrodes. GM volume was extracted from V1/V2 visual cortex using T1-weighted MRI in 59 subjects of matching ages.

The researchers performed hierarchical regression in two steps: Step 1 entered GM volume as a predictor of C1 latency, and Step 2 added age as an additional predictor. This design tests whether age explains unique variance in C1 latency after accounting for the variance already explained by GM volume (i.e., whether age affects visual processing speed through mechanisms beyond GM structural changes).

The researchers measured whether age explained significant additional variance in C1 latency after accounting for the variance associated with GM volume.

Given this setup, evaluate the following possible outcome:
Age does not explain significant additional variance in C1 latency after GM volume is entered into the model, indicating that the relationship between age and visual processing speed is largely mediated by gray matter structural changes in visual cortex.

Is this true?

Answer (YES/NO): NO